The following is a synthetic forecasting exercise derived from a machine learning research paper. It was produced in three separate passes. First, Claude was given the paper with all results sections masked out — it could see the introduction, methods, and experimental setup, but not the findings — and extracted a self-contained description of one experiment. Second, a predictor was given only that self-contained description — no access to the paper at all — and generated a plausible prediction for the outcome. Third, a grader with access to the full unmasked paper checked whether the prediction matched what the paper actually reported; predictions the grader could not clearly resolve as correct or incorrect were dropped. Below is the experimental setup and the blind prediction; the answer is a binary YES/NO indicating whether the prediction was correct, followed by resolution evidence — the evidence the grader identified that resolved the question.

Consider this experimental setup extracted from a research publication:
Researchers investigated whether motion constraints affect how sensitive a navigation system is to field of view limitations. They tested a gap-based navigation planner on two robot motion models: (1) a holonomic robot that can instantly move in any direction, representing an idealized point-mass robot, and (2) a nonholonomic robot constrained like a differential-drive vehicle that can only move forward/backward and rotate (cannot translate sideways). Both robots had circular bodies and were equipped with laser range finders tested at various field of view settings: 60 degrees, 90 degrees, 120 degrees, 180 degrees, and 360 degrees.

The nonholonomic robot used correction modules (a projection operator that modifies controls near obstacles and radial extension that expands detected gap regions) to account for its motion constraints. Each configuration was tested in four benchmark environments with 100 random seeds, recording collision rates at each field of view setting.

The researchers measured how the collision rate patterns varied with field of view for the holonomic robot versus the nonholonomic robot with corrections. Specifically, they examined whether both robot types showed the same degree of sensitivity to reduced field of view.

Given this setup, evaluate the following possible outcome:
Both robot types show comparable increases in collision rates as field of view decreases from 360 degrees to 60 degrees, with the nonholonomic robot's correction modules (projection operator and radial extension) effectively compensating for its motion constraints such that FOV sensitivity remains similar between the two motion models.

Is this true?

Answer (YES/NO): NO